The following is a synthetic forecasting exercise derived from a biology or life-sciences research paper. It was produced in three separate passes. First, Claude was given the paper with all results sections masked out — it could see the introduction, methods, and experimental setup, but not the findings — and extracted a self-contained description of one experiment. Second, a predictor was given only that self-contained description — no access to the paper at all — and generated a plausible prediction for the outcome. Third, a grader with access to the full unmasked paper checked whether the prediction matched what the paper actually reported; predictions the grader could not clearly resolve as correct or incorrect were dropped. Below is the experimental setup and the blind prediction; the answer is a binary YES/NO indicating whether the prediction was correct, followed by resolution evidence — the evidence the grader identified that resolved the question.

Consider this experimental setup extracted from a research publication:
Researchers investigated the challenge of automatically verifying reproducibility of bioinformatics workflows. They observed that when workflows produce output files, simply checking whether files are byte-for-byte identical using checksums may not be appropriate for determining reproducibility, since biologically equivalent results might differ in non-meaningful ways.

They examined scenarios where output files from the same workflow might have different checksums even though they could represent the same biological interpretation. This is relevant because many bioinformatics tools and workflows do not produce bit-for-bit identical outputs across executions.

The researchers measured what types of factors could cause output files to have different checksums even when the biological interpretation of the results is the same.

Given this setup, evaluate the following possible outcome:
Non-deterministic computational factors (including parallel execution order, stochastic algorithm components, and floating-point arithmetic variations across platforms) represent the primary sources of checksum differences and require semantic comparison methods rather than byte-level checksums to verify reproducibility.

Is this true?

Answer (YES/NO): NO